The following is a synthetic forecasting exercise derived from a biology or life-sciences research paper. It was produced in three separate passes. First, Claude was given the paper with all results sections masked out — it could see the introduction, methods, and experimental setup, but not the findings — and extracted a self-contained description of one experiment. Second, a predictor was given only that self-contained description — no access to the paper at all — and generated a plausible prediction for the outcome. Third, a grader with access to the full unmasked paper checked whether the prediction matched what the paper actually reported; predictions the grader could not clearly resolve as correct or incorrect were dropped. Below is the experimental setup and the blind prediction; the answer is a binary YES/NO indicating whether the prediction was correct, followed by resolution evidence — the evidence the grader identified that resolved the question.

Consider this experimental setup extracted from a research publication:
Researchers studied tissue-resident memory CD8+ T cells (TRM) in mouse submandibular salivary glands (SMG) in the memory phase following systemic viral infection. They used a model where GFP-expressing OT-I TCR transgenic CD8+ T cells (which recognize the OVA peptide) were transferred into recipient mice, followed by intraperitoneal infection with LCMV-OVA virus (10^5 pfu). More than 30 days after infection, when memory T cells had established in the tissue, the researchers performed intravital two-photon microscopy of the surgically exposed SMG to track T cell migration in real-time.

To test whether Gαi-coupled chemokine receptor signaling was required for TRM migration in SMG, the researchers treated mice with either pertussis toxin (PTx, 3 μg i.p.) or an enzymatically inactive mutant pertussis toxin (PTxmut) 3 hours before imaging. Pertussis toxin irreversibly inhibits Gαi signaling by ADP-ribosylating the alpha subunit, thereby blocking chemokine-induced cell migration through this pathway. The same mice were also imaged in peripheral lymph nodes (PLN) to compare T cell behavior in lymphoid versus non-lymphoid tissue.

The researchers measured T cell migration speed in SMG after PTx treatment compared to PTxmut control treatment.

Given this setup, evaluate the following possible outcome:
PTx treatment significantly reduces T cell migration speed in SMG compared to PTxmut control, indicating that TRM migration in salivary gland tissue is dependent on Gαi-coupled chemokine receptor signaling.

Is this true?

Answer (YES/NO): NO